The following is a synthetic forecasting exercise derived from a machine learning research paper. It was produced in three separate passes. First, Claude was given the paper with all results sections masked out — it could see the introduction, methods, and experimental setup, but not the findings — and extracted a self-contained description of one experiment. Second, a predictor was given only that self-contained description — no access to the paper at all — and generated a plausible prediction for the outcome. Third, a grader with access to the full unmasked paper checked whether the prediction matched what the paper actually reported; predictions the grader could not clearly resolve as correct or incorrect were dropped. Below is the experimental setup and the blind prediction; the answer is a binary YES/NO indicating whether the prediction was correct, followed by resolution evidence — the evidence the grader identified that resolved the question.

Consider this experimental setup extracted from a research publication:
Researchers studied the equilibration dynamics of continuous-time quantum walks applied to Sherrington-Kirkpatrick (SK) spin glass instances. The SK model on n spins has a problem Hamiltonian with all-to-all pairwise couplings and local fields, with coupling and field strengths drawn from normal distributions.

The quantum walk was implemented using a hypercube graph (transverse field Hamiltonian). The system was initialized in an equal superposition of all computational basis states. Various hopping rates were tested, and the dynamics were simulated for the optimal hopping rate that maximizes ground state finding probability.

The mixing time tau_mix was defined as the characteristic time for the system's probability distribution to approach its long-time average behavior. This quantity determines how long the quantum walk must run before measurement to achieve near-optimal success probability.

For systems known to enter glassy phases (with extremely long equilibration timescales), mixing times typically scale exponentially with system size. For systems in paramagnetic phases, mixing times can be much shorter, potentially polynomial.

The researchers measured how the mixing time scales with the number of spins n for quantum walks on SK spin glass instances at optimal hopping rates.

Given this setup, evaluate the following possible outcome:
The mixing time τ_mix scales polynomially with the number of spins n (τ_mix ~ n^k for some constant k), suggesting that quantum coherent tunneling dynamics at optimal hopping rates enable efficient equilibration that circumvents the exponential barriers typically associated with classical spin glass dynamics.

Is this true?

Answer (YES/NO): YES